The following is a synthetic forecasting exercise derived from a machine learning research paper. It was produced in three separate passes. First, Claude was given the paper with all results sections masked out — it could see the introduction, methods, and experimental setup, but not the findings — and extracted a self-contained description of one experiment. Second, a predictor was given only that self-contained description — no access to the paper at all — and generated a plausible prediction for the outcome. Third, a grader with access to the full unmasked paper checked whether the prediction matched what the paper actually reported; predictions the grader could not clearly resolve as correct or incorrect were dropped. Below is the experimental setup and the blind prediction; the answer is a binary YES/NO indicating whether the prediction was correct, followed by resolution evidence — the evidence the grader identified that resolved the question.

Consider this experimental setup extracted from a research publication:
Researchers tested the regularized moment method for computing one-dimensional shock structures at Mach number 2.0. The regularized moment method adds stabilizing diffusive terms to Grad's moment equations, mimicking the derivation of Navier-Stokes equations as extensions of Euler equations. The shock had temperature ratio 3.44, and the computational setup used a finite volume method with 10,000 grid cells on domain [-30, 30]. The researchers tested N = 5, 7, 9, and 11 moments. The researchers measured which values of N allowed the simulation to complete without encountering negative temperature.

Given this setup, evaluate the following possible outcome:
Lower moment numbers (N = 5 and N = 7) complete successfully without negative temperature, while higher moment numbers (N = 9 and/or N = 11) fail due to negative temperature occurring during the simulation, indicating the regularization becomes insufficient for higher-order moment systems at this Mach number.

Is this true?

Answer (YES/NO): NO